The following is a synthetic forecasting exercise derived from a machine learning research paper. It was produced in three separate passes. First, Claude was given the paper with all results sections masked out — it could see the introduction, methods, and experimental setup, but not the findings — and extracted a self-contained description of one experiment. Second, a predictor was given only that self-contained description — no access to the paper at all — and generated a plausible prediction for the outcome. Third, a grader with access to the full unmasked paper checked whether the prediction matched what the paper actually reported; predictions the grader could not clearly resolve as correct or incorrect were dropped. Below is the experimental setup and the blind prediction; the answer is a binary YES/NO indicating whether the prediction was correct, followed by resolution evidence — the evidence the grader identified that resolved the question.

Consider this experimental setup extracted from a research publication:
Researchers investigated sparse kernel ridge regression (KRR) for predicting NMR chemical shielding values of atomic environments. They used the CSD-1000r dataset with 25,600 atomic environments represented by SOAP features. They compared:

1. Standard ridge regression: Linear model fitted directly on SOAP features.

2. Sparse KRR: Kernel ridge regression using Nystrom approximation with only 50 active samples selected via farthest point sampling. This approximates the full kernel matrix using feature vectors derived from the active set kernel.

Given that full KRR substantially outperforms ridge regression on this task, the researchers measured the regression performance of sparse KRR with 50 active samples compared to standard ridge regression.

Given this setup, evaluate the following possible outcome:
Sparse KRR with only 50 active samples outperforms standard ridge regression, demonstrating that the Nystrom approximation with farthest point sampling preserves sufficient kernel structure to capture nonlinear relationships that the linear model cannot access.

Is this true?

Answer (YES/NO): NO